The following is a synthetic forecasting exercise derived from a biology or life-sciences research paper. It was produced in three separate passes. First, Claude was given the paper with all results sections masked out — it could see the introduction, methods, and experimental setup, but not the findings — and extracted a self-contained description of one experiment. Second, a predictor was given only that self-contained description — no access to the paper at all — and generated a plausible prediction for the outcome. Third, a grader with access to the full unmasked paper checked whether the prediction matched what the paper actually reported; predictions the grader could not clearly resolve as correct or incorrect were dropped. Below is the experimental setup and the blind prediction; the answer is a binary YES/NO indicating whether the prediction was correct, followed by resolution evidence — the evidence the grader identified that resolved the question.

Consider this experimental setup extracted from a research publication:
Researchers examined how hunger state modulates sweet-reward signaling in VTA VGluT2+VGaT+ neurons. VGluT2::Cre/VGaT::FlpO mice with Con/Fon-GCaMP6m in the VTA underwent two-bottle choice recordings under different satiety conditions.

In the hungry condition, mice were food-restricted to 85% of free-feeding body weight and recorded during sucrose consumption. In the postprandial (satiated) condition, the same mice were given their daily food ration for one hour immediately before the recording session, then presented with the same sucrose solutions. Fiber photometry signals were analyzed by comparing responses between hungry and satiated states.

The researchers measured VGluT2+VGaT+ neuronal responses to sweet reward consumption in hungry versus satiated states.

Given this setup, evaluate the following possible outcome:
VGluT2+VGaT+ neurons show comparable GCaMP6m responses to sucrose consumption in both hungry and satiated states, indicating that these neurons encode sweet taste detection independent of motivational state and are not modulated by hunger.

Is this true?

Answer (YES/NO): NO